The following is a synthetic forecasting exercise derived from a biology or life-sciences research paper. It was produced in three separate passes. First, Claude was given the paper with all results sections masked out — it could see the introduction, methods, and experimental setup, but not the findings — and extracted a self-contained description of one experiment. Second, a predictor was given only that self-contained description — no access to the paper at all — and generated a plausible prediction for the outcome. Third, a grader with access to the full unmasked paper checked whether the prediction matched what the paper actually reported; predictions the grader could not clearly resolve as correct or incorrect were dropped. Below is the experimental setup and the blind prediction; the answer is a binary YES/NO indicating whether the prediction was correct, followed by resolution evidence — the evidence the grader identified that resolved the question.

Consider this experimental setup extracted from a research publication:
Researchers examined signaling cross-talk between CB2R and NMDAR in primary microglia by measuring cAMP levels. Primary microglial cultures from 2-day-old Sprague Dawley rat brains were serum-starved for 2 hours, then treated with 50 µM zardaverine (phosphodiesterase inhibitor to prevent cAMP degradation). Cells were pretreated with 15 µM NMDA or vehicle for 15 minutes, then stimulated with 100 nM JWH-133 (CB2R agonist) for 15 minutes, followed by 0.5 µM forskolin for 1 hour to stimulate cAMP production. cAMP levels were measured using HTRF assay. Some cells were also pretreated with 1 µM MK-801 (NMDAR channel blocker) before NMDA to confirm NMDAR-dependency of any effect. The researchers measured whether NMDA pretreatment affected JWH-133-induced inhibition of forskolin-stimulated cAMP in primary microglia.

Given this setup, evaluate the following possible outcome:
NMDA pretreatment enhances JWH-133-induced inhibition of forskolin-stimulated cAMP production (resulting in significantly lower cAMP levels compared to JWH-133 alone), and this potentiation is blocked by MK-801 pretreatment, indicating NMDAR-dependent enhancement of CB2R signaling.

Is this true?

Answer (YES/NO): NO